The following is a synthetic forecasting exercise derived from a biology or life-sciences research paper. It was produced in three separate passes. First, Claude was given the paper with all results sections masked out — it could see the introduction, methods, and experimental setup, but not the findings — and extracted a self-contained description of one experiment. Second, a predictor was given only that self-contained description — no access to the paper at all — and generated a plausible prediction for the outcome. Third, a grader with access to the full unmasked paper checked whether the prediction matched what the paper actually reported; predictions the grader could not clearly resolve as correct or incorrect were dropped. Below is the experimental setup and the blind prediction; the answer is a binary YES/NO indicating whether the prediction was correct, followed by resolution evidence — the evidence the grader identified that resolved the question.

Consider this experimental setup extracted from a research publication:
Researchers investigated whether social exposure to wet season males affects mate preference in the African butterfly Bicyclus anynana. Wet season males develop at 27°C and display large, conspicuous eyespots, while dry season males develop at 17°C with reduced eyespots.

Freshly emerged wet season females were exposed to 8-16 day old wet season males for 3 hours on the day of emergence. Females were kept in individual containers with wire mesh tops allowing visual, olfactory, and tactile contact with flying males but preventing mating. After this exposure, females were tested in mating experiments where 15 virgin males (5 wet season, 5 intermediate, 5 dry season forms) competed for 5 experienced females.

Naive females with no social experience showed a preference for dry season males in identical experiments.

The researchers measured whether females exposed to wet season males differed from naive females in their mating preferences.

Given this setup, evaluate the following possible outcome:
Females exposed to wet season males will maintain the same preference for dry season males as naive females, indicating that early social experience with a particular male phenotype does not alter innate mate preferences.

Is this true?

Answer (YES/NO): NO